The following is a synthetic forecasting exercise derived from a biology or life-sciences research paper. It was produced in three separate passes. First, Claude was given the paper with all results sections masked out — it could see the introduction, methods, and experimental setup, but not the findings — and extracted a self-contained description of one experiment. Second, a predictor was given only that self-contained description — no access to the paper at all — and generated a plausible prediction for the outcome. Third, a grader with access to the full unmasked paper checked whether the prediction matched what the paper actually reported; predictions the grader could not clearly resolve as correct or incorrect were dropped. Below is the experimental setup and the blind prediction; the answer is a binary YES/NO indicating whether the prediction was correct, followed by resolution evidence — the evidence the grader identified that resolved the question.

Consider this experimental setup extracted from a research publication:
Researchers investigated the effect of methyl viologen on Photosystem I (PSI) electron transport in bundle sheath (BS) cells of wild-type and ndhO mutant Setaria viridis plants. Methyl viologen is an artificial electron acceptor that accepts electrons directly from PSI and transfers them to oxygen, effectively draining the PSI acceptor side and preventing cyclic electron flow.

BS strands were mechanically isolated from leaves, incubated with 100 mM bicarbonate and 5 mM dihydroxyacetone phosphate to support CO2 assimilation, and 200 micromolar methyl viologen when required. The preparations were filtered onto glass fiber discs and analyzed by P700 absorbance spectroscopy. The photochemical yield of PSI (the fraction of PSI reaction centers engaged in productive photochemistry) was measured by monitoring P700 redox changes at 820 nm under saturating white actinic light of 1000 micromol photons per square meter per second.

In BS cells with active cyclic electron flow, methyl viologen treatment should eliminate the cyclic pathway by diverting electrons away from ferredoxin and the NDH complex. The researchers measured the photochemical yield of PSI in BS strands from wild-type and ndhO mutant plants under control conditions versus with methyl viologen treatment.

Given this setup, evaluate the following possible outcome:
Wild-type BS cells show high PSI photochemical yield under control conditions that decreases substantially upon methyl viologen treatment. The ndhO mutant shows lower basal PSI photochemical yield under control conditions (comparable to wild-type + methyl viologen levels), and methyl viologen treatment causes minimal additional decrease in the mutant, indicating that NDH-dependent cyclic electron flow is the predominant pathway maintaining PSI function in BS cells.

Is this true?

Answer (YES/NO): NO